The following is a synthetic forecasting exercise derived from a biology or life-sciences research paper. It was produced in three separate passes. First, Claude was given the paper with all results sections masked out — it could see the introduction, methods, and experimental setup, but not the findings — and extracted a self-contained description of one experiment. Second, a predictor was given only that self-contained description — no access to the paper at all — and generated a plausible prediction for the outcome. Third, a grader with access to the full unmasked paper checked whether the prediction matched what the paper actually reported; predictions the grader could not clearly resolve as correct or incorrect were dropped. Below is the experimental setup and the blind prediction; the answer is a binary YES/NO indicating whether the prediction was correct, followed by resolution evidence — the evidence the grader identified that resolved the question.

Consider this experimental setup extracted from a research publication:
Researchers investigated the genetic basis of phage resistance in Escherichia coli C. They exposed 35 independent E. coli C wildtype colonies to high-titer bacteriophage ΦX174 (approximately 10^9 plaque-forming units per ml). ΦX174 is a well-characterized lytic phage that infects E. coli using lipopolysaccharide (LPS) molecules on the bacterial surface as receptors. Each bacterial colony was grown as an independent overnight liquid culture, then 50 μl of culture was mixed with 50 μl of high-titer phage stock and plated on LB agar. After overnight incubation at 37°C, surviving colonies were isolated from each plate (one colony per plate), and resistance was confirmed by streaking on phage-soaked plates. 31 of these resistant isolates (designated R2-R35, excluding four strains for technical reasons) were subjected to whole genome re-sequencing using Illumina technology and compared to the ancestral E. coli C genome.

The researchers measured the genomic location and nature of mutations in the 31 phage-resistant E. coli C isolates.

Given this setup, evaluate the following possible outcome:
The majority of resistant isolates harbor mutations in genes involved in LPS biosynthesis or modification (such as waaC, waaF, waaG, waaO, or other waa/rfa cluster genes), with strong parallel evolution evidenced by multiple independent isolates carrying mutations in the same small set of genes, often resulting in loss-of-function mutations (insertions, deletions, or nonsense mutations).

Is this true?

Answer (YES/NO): YES